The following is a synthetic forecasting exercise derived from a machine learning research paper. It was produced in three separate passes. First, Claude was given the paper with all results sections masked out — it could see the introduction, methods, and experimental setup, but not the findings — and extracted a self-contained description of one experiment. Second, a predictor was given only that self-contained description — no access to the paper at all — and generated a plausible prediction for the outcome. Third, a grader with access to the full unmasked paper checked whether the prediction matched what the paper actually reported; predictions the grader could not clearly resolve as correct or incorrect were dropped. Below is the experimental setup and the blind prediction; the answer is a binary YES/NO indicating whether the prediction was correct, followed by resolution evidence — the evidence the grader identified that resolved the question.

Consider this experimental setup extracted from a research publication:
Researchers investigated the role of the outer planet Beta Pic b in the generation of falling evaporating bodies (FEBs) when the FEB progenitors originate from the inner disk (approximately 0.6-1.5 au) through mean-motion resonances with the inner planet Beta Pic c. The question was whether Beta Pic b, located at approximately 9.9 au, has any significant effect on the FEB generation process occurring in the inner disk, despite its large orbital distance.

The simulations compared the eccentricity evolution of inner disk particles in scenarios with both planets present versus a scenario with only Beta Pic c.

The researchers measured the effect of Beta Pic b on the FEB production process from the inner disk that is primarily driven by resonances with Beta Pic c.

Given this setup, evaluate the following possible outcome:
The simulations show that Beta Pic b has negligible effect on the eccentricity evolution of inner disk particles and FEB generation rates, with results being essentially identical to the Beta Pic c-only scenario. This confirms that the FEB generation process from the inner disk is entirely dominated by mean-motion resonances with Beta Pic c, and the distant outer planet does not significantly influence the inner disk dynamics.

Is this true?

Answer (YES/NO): NO